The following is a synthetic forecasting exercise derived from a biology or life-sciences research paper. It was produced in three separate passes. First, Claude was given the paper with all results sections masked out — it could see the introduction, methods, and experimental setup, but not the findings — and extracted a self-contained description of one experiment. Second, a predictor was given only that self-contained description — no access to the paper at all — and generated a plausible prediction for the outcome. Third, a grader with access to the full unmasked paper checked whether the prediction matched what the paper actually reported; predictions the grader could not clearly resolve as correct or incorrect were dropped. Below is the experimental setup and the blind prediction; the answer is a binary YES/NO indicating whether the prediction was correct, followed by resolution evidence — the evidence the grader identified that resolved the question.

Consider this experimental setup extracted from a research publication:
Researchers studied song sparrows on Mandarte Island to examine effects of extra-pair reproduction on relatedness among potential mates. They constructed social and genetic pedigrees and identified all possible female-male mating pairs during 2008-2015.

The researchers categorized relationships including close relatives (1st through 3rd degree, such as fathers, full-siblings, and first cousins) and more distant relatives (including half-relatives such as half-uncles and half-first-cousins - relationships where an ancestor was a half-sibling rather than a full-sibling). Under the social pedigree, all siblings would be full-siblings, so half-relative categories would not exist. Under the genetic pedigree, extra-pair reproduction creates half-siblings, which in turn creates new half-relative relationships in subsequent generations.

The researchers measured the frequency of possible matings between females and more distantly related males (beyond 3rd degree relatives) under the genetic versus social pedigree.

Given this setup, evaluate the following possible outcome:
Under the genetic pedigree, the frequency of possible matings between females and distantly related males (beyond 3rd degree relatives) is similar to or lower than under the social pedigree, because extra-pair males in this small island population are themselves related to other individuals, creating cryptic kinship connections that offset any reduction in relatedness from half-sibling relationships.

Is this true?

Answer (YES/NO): NO